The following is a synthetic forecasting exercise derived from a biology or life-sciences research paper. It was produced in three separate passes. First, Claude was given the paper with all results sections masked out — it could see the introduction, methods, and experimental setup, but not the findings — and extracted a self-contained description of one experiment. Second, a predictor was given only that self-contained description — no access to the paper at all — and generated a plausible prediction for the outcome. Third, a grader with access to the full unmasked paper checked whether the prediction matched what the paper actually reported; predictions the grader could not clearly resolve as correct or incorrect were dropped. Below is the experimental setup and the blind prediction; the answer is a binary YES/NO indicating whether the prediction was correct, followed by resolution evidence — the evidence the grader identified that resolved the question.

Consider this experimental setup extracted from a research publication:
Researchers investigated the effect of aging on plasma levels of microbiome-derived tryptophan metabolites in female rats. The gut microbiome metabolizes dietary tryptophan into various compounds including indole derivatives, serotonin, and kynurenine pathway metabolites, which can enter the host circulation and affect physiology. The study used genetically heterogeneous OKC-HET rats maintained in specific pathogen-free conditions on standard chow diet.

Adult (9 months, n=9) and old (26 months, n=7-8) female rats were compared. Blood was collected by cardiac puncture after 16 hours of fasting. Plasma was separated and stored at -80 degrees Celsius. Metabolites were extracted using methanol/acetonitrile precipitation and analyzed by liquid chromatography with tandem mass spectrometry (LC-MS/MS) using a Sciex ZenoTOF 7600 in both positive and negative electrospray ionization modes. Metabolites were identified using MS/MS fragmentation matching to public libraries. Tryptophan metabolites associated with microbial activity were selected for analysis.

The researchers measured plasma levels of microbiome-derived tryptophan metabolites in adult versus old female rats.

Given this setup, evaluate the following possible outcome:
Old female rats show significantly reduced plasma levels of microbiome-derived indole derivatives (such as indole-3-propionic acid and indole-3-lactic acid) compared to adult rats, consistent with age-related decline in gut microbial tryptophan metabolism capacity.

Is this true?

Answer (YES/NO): NO